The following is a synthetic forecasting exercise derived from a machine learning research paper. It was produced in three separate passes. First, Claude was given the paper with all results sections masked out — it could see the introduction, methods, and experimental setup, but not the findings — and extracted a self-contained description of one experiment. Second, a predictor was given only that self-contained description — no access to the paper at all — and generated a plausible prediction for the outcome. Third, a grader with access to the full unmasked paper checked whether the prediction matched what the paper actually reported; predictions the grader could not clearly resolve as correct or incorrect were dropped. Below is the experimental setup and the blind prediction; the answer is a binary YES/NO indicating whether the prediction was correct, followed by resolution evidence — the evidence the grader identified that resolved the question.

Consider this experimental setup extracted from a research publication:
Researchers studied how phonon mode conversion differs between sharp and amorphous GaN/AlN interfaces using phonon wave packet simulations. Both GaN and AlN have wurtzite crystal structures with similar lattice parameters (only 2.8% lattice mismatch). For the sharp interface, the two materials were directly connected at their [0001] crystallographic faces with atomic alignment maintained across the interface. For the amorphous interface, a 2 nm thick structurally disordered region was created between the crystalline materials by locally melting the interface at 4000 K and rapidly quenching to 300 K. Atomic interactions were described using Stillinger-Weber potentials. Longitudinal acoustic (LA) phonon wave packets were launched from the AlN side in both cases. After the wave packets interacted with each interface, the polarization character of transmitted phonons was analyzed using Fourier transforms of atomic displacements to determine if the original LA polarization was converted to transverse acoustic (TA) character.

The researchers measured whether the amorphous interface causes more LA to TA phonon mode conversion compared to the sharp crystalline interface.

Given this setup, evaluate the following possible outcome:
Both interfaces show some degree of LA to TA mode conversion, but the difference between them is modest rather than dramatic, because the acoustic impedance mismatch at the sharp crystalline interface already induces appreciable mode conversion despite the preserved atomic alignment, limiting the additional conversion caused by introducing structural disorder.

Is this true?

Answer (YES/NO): NO